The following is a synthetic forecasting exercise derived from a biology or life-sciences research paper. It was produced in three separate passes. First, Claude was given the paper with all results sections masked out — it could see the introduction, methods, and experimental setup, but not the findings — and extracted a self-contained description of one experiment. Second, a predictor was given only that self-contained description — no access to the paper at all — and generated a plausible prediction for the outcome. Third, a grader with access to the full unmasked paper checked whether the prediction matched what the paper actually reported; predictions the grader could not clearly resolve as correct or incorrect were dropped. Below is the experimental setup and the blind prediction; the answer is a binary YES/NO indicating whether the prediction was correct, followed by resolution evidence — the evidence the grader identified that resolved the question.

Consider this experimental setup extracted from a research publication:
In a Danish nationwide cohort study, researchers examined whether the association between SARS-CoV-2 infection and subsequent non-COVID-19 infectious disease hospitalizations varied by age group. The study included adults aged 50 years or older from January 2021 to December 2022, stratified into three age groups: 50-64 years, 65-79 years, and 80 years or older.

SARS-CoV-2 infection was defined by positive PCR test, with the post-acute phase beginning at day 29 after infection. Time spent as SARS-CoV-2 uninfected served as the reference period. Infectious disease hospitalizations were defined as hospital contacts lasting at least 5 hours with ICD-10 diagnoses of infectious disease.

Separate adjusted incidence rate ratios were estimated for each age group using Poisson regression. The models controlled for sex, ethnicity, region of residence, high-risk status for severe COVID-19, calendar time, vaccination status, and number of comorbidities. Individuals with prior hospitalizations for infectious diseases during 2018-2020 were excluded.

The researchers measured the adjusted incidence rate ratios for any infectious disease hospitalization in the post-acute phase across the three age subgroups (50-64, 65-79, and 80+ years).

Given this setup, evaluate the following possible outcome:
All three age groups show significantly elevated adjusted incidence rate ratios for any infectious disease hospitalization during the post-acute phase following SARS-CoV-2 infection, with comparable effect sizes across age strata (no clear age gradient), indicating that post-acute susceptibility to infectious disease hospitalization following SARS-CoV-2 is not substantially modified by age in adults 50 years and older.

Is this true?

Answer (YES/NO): NO